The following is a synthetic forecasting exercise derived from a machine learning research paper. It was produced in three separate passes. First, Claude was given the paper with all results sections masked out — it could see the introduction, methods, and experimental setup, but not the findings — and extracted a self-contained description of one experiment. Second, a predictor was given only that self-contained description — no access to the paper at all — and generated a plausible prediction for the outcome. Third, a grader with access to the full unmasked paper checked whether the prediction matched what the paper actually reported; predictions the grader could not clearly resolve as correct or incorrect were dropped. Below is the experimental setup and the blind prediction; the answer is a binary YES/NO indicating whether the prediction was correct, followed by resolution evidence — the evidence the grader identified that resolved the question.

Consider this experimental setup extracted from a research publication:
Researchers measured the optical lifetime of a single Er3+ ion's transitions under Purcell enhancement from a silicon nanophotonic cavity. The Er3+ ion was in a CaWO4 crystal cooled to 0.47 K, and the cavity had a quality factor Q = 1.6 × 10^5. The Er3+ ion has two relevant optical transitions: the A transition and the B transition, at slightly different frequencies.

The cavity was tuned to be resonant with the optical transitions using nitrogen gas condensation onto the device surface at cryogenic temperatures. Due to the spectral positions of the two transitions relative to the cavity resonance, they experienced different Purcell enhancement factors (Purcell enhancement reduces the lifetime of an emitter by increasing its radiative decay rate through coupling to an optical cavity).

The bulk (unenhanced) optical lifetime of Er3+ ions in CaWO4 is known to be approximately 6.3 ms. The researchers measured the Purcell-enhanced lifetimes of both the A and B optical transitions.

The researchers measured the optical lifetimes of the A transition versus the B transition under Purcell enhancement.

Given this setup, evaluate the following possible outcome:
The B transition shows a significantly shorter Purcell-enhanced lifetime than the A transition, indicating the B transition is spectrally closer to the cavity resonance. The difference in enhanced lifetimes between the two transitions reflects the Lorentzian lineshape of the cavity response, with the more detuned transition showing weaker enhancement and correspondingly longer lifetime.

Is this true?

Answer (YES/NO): YES